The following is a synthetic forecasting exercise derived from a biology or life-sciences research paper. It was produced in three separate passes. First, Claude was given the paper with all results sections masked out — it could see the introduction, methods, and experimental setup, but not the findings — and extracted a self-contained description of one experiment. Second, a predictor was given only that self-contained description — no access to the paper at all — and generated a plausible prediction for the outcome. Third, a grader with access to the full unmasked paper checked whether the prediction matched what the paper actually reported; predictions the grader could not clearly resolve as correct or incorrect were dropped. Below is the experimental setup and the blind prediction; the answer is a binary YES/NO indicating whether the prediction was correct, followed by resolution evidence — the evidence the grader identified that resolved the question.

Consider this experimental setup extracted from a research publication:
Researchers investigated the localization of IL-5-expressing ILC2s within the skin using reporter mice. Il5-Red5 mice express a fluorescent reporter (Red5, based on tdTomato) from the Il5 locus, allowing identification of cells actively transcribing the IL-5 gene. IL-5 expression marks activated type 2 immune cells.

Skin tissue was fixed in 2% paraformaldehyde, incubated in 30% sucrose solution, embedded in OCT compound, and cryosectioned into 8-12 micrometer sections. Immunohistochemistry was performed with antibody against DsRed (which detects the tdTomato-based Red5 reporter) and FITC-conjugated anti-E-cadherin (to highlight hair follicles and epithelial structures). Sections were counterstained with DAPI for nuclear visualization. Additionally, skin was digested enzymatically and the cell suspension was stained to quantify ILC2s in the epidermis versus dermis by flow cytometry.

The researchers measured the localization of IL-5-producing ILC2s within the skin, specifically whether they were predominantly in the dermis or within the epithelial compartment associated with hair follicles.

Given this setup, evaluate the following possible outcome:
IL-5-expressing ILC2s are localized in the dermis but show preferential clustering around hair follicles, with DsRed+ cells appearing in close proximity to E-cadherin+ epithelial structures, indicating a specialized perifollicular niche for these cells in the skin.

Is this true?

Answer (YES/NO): NO